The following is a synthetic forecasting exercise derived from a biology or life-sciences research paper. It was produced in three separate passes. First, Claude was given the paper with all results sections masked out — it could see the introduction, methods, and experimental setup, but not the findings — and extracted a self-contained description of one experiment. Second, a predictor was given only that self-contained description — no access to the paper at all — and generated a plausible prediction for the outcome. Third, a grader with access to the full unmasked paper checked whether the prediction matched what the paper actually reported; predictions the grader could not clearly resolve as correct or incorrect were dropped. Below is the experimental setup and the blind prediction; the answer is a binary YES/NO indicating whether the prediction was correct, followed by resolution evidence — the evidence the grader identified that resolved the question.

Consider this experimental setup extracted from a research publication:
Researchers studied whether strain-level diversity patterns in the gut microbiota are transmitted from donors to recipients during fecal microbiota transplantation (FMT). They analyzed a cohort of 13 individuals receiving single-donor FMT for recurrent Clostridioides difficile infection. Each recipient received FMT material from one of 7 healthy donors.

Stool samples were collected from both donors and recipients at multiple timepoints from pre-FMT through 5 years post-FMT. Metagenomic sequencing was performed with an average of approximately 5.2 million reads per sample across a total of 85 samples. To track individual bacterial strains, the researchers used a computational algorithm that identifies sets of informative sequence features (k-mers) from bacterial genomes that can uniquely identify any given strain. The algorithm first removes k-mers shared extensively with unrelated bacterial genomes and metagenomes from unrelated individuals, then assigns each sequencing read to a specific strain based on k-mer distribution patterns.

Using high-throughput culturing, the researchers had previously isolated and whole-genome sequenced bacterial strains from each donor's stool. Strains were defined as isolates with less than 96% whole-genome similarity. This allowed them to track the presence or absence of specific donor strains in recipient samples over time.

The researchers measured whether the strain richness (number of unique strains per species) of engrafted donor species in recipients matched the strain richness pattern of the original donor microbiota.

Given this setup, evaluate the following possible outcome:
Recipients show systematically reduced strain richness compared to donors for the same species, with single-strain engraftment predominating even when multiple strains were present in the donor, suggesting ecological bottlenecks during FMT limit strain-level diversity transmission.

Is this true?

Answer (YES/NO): NO